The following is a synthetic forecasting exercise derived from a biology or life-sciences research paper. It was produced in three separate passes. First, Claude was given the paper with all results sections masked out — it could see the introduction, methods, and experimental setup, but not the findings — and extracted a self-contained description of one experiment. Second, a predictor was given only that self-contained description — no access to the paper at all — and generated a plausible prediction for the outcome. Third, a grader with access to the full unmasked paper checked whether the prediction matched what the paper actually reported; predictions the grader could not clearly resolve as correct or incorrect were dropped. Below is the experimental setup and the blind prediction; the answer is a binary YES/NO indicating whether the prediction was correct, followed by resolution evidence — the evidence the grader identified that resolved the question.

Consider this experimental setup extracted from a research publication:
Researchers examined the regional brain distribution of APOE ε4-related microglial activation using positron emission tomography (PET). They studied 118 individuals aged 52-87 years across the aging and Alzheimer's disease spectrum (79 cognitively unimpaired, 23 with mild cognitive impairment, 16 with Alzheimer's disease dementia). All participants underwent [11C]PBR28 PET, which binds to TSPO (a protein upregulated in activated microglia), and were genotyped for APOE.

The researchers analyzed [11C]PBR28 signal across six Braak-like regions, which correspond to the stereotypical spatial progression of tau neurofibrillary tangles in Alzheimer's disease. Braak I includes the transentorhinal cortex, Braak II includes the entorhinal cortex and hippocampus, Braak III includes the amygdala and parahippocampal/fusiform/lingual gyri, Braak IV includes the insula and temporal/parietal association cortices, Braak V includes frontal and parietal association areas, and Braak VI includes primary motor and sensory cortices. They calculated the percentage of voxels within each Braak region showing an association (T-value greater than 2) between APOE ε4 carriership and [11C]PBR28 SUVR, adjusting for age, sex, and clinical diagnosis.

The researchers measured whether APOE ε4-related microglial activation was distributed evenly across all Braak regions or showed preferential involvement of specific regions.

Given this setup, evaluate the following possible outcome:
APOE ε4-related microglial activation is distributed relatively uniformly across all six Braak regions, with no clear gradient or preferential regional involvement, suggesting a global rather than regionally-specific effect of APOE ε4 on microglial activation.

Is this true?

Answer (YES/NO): NO